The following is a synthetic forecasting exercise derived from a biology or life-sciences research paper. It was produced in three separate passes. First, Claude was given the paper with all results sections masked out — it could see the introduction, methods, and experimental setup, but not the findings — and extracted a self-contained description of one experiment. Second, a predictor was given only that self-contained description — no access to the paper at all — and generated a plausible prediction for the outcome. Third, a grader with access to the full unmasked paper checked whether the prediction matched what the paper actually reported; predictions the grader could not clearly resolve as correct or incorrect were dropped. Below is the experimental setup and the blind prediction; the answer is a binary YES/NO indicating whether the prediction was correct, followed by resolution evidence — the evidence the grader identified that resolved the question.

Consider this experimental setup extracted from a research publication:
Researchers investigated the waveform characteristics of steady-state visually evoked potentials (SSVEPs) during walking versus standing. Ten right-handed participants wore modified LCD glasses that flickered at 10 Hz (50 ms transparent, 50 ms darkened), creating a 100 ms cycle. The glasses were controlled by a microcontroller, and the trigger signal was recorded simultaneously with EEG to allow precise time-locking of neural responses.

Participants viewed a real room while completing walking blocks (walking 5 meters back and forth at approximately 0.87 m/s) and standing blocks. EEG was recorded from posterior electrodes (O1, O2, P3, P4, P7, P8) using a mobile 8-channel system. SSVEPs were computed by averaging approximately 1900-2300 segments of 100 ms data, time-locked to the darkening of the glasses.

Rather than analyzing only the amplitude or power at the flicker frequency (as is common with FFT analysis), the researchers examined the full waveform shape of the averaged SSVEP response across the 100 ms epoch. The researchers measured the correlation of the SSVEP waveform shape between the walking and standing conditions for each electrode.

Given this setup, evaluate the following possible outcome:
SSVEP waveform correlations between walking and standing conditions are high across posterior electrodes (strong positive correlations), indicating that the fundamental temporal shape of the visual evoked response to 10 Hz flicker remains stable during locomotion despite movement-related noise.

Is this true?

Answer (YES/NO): YES